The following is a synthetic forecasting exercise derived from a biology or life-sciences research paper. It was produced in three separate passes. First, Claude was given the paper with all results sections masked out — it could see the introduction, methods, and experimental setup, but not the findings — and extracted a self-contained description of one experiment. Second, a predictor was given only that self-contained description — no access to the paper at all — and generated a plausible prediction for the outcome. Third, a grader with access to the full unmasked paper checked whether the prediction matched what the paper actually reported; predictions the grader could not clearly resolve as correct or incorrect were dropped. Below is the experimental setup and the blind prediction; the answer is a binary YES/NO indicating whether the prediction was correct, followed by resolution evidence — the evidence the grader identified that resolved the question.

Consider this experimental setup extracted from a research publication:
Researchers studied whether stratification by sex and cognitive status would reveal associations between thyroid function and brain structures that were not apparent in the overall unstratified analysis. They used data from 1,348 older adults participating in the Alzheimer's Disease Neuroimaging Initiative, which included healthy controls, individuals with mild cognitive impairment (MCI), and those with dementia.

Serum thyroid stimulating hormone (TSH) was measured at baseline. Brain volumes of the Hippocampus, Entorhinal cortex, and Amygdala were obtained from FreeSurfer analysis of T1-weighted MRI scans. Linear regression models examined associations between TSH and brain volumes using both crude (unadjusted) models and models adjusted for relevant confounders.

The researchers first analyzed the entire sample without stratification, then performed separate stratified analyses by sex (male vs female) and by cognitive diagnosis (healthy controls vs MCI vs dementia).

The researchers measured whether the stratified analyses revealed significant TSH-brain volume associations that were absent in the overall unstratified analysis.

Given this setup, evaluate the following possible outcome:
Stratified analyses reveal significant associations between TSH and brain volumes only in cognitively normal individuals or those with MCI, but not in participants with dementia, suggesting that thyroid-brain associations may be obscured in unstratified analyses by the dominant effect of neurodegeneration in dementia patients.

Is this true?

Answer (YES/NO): NO